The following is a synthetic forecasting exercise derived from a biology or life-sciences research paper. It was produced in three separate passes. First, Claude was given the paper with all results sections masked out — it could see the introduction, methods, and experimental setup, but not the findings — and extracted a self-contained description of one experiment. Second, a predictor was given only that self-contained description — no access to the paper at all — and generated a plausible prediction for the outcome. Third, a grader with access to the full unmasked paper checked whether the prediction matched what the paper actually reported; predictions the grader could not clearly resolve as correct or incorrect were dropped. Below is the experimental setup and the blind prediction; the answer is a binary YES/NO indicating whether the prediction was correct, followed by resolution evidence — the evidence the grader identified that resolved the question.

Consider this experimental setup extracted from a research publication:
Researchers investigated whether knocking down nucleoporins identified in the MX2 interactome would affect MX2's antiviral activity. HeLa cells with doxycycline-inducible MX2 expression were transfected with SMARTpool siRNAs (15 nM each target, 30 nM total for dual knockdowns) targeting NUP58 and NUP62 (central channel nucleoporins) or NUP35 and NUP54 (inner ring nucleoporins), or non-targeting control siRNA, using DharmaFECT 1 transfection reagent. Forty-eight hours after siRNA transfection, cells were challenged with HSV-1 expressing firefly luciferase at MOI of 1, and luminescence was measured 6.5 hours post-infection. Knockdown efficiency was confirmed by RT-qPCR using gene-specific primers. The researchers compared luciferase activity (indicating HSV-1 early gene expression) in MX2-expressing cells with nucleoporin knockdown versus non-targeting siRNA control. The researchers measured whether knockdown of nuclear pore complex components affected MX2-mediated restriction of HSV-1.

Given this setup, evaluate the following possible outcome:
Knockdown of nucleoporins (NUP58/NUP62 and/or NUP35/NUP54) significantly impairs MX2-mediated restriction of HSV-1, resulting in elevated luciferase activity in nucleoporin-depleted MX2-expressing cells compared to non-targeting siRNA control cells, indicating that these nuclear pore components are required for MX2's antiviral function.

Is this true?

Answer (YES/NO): NO